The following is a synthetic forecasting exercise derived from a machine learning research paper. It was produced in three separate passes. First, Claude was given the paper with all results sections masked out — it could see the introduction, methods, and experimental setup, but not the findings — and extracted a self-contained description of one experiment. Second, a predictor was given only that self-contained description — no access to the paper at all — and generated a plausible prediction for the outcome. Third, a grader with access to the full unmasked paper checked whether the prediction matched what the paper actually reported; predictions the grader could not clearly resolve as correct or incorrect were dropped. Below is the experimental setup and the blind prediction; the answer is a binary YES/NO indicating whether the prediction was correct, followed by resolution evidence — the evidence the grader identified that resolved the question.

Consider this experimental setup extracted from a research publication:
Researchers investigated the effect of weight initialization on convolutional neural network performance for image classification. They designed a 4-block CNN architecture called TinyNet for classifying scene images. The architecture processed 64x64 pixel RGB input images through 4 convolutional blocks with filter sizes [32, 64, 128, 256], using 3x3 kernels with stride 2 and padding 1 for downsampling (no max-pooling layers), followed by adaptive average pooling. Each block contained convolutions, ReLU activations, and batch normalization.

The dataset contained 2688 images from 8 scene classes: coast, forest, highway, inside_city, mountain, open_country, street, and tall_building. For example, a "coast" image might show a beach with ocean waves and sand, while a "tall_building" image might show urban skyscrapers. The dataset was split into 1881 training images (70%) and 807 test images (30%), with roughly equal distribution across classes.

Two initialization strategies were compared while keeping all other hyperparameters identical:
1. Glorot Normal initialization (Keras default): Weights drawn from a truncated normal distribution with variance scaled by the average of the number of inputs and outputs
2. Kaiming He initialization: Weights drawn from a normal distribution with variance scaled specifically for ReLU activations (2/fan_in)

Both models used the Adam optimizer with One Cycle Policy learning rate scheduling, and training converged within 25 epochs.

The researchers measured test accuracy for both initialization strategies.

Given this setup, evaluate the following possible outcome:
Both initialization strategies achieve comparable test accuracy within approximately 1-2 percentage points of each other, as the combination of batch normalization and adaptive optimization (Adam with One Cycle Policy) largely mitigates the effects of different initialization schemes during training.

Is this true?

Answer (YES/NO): NO